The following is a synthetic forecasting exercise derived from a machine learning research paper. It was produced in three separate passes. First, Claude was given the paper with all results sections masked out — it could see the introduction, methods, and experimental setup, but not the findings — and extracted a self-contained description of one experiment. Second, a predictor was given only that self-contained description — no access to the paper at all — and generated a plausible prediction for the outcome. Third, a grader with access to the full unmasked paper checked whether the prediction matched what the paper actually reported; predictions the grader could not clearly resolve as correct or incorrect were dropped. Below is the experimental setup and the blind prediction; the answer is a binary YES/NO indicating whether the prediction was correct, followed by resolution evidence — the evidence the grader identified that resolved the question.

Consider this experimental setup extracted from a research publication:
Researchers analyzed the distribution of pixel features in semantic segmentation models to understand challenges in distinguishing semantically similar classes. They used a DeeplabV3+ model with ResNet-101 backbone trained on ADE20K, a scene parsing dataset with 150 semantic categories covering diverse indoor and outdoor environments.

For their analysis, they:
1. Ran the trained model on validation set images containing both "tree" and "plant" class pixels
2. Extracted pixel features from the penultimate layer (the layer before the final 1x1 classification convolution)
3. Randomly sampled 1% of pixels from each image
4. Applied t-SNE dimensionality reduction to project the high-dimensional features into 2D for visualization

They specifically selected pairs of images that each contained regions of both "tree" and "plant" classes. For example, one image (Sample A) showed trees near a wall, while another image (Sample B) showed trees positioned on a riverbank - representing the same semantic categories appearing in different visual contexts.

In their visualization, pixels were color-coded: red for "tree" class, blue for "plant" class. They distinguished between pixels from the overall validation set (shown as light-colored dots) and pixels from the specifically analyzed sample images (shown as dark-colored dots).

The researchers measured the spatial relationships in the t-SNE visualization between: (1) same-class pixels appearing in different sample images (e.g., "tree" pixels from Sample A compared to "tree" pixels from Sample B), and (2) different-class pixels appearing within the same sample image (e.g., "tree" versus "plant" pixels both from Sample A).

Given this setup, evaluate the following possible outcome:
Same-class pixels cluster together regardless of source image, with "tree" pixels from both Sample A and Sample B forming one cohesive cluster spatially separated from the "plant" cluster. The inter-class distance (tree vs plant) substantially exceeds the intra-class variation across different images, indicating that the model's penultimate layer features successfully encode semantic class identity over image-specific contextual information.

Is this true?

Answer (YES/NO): NO